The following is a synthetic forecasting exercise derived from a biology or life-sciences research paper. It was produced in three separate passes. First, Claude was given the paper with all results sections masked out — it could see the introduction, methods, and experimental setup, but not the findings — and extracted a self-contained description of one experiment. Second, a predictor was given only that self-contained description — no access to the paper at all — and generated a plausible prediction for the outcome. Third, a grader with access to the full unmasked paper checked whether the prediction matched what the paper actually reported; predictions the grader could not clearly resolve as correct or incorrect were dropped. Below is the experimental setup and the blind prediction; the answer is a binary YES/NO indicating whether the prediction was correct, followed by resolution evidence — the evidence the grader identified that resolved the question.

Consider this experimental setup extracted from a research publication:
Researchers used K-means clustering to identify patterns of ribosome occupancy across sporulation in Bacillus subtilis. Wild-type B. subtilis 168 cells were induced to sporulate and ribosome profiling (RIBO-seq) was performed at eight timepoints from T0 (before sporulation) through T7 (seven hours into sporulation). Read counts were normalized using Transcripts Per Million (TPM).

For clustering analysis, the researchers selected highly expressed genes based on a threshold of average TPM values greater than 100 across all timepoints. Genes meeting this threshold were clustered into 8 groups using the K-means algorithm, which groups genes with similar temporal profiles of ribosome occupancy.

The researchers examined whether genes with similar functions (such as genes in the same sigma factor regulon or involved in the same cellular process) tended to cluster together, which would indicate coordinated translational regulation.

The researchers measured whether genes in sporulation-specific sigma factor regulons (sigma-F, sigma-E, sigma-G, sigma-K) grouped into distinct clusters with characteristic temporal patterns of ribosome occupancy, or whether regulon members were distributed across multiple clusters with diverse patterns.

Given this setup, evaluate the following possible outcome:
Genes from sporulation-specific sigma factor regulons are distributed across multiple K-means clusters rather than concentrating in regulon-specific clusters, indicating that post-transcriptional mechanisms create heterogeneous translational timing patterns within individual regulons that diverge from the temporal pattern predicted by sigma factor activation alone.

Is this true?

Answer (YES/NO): NO